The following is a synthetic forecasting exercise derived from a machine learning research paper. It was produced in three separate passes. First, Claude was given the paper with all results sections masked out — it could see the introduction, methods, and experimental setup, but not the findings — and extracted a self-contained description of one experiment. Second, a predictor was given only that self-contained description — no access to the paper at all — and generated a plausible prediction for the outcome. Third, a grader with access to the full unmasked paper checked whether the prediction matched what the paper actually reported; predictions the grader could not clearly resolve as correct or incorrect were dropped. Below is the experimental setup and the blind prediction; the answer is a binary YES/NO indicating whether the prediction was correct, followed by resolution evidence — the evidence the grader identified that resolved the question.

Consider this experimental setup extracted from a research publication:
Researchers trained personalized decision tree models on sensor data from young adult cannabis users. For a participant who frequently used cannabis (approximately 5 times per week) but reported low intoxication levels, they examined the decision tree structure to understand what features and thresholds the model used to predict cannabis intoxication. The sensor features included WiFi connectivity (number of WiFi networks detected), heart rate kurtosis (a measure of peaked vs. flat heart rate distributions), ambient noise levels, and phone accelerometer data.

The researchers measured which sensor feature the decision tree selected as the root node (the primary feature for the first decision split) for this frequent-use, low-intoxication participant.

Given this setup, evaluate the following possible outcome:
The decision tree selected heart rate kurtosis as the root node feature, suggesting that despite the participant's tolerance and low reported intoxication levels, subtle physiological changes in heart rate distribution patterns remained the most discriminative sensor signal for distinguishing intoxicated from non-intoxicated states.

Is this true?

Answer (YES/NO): NO